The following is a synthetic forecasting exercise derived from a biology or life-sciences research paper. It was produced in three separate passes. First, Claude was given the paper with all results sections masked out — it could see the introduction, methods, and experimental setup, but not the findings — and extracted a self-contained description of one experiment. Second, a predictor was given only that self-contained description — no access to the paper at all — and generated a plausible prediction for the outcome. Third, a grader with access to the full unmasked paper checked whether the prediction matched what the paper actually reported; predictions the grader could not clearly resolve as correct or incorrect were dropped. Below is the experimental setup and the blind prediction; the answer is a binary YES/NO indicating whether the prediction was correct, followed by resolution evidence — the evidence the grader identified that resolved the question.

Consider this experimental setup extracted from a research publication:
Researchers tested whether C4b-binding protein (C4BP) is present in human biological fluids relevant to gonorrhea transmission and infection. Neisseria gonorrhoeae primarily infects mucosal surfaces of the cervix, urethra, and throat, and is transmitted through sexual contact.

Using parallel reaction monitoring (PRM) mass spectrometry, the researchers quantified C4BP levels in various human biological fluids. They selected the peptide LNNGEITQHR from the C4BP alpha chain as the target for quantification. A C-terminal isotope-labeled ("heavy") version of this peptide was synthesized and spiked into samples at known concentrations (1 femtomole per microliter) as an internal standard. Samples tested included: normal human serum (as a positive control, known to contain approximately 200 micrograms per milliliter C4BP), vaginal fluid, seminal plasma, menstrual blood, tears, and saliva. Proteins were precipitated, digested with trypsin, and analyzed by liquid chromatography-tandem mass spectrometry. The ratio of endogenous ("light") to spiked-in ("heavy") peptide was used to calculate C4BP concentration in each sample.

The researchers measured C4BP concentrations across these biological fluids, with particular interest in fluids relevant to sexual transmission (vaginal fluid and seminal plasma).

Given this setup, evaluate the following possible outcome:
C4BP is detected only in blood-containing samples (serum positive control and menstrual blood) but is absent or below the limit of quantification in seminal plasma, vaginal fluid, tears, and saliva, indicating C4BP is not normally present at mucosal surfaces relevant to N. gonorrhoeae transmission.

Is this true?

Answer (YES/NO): NO